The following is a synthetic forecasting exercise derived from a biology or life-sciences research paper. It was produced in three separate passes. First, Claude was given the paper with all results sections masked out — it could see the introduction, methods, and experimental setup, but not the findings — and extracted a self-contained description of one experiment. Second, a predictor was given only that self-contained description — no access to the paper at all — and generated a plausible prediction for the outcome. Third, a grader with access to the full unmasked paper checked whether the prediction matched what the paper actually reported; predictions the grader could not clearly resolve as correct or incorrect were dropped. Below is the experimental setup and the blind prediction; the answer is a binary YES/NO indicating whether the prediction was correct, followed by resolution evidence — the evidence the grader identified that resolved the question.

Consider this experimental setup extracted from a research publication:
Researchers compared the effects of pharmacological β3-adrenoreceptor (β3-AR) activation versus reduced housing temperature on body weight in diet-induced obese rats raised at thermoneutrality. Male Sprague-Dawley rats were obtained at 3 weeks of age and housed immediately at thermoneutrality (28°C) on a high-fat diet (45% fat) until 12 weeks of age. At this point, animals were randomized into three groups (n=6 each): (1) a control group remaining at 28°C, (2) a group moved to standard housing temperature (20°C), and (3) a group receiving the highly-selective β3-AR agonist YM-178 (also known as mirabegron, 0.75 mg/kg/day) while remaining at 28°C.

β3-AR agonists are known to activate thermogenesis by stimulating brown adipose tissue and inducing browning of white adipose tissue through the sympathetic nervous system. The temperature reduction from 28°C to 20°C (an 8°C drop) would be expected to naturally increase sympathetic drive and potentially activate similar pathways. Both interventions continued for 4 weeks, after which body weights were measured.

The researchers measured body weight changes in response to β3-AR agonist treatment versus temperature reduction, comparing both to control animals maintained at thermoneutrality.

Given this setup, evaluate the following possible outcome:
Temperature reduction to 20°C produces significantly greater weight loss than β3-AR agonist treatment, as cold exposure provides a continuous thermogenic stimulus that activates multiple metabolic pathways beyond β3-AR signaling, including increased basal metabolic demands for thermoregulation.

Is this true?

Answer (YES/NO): NO